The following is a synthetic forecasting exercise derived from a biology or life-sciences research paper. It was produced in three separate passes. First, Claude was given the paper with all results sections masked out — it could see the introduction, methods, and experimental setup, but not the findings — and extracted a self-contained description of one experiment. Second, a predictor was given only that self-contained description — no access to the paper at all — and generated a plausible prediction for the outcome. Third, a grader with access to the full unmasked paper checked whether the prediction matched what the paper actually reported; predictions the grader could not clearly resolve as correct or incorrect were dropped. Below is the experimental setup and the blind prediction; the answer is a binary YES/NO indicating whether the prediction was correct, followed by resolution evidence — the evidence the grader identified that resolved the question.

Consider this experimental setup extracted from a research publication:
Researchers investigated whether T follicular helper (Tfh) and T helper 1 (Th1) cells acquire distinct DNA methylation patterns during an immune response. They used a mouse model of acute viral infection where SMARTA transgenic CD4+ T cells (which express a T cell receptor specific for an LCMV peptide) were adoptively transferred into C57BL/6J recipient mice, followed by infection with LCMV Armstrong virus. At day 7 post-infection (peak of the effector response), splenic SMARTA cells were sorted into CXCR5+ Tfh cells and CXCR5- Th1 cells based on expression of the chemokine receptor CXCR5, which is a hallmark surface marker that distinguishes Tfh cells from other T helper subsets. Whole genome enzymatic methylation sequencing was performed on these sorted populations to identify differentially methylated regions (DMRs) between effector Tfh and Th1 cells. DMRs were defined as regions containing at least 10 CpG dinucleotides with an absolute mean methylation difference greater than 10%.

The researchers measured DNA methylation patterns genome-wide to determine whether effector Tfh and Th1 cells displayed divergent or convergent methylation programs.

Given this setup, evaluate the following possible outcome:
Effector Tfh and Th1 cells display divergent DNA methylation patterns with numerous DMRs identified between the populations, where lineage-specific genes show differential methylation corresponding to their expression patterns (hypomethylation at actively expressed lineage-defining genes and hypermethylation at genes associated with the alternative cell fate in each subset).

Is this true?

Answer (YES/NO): YES